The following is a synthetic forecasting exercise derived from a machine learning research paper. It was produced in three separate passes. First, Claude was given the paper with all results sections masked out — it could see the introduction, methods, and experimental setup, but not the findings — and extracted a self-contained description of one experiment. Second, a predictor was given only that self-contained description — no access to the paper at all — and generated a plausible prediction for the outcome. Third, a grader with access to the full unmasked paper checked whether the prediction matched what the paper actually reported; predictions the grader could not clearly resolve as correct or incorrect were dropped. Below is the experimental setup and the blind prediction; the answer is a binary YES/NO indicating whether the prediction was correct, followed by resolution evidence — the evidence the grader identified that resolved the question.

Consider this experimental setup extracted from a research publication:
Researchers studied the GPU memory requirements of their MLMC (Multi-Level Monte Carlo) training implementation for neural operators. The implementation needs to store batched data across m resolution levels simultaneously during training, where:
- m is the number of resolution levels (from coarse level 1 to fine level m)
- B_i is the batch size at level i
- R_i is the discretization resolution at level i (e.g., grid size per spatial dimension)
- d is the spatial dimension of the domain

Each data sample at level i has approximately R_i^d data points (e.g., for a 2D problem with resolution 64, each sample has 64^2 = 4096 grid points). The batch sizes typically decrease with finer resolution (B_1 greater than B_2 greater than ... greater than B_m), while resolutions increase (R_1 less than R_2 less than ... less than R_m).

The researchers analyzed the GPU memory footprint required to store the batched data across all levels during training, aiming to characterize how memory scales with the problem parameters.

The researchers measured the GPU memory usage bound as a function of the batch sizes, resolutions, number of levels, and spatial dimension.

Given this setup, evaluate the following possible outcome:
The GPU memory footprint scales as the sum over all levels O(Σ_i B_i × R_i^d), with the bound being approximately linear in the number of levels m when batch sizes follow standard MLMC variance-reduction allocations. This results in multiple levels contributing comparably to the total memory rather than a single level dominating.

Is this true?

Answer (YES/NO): NO